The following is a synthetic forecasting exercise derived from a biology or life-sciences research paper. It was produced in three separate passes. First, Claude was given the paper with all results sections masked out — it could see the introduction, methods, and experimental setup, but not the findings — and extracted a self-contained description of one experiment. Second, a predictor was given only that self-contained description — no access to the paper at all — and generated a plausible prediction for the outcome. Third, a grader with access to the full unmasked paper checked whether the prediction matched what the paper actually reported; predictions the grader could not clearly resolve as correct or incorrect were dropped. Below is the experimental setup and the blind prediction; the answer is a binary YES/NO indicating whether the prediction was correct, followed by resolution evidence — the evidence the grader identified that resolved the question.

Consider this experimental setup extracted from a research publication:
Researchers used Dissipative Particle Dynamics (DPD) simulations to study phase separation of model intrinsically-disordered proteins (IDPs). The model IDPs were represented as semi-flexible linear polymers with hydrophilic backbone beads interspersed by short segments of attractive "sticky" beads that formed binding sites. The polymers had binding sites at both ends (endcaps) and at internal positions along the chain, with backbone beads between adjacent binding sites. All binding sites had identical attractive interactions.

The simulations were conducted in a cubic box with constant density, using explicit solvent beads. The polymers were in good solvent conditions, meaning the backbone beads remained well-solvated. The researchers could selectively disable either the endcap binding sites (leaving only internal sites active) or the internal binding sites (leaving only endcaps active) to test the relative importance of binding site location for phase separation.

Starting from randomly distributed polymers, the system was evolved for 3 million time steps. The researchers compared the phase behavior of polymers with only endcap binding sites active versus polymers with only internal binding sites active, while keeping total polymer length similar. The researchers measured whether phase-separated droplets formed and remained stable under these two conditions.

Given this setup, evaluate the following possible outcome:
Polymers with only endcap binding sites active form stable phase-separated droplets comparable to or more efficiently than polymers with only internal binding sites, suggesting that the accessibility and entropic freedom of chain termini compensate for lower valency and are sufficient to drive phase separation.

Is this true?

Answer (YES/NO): YES